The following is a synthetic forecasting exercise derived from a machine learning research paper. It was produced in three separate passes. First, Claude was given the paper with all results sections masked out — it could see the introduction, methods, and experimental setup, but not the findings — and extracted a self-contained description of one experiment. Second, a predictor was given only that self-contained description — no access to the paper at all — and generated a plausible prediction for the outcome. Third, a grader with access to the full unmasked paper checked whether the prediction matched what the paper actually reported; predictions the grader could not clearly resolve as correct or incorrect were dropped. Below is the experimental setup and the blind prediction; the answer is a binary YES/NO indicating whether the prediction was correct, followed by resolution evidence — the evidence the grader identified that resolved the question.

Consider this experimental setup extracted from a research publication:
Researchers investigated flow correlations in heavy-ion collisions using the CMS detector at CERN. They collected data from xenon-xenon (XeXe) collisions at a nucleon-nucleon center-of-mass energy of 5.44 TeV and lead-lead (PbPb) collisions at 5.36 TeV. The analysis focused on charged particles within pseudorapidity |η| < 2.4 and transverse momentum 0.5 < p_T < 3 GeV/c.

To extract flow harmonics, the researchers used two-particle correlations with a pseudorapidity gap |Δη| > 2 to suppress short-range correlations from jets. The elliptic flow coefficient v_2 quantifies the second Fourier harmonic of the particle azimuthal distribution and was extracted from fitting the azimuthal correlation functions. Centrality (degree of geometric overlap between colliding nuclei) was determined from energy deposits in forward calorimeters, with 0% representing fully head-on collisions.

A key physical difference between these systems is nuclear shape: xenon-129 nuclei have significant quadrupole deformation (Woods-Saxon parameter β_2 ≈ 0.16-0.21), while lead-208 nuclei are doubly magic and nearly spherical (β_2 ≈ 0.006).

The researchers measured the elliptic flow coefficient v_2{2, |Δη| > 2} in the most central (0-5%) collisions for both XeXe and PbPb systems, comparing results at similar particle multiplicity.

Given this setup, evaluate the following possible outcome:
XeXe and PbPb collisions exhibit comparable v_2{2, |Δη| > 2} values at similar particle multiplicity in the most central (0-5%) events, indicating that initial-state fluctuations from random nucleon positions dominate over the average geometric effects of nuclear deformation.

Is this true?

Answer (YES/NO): NO